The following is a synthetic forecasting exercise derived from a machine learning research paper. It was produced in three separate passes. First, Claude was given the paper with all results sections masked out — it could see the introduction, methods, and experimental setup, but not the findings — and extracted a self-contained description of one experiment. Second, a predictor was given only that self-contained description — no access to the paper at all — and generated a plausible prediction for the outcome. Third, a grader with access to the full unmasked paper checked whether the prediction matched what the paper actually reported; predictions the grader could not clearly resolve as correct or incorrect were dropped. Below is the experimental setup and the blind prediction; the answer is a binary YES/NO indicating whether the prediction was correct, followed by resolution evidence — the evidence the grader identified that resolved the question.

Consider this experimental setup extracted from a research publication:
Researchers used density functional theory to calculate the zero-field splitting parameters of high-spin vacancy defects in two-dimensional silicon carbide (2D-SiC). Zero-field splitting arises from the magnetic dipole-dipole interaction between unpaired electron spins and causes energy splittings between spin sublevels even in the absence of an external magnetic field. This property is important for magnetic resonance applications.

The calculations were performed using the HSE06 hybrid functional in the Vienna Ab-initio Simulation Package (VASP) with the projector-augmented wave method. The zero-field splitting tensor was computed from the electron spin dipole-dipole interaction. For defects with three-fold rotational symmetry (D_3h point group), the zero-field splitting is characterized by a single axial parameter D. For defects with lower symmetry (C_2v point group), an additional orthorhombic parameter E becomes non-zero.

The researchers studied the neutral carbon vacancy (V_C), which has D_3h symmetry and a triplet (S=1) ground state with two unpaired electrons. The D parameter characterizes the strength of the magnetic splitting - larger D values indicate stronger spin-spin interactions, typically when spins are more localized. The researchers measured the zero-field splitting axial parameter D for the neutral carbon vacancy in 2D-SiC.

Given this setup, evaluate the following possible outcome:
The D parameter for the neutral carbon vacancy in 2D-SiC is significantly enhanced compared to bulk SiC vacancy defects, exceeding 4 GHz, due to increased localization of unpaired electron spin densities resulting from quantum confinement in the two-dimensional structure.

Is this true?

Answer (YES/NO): NO